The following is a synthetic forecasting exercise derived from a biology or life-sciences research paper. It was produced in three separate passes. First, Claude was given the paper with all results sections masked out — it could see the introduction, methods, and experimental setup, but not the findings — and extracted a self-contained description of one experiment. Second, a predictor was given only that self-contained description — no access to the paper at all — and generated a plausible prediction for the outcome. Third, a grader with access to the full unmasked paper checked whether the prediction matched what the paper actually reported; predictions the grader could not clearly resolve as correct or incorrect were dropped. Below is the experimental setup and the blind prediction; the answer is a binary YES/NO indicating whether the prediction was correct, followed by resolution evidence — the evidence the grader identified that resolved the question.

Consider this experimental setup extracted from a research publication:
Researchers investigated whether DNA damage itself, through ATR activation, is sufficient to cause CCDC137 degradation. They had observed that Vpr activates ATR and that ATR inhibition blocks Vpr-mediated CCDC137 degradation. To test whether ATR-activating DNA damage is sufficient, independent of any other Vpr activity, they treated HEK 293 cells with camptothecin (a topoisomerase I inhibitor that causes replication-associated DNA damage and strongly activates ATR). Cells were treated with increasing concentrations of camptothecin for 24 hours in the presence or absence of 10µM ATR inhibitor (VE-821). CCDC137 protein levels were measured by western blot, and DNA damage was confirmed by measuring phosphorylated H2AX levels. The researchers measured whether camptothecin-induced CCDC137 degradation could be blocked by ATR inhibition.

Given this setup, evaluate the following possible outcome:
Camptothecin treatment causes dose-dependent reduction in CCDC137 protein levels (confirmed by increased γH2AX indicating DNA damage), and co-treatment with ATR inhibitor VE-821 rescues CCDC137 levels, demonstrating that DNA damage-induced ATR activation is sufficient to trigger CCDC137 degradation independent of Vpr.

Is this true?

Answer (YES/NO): NO